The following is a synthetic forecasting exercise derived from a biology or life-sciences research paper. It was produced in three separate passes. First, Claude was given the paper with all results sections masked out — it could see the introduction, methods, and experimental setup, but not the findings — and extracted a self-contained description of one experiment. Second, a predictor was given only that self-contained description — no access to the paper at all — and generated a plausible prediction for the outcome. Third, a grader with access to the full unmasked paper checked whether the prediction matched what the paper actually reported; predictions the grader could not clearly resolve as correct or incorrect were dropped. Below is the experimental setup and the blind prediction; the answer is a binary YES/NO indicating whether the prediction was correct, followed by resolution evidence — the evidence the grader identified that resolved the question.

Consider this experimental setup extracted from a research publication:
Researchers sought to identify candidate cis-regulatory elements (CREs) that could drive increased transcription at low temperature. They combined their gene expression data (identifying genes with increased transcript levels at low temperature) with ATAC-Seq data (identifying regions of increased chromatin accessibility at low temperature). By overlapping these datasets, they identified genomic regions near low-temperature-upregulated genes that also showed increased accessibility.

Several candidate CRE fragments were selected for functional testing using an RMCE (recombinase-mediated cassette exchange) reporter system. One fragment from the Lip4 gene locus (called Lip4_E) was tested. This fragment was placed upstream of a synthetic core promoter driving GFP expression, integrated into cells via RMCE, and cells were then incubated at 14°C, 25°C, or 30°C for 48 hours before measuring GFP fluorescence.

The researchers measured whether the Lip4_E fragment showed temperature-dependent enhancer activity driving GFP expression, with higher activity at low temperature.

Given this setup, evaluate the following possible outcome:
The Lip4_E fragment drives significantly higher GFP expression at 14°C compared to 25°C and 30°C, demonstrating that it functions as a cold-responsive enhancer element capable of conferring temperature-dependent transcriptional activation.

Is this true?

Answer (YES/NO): NO